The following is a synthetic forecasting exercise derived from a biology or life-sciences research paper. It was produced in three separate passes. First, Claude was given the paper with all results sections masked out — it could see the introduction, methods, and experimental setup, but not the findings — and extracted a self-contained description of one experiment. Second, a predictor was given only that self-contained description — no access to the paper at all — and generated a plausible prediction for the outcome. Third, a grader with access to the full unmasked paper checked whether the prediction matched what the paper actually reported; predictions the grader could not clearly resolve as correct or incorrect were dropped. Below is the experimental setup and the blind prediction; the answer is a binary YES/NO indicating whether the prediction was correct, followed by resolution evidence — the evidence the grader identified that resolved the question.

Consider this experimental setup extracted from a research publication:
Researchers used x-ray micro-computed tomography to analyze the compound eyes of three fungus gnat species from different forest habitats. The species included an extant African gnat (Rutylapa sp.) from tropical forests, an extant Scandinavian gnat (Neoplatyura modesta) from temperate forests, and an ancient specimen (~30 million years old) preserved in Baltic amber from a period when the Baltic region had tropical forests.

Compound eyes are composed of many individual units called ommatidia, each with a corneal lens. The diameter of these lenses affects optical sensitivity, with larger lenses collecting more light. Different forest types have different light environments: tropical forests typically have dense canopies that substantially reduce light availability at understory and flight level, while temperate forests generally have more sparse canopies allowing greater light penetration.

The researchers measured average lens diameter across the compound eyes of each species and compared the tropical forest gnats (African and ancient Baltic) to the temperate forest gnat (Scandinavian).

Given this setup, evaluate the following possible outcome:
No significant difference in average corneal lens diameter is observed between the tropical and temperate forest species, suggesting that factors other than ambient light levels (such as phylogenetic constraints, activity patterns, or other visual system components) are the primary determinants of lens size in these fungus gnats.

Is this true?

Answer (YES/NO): NO